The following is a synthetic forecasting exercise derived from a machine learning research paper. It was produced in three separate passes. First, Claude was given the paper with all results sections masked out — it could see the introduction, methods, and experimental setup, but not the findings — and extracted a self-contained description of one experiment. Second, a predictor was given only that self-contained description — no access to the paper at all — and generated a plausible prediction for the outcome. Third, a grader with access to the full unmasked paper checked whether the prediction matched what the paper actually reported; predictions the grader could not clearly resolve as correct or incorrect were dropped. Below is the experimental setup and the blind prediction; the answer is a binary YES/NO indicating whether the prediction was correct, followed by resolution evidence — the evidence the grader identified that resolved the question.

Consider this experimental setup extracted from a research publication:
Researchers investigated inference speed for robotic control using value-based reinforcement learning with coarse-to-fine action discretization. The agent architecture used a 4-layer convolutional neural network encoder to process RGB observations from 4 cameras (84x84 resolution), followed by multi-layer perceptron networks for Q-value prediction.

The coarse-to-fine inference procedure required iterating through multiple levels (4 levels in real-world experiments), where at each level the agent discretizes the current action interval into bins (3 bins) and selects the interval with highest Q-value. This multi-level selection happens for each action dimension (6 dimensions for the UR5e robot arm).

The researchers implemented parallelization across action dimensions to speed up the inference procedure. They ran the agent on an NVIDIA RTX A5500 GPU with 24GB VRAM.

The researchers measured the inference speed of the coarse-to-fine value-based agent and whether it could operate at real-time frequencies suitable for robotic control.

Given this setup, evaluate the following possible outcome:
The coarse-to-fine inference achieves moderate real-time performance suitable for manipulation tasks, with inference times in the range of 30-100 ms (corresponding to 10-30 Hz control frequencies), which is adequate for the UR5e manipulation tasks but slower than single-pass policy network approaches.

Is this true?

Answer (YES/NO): NO